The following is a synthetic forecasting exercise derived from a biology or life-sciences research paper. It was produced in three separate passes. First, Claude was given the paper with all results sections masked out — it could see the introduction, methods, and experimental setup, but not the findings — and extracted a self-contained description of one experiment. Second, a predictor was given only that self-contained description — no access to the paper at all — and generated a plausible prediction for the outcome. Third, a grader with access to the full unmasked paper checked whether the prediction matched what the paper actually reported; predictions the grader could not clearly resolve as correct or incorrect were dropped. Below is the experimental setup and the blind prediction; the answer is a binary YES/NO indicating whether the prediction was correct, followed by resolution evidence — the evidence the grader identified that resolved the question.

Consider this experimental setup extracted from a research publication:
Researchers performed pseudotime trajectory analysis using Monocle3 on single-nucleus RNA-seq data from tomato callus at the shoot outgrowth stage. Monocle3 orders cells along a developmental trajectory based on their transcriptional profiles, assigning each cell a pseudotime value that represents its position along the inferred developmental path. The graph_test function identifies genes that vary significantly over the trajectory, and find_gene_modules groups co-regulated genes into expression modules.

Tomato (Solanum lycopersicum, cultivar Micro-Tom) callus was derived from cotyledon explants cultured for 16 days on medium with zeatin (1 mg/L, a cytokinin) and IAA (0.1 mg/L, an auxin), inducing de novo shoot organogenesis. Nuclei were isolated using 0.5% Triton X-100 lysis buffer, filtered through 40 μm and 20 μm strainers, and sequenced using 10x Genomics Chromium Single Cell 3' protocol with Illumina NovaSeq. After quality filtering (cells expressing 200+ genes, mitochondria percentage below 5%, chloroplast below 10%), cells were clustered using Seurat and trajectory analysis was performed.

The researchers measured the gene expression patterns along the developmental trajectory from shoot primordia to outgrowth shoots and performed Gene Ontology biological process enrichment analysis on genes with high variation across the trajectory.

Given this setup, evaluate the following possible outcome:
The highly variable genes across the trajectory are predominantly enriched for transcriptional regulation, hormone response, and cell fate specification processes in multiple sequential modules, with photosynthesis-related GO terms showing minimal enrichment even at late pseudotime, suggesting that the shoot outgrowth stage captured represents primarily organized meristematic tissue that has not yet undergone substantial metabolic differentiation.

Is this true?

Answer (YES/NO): NO